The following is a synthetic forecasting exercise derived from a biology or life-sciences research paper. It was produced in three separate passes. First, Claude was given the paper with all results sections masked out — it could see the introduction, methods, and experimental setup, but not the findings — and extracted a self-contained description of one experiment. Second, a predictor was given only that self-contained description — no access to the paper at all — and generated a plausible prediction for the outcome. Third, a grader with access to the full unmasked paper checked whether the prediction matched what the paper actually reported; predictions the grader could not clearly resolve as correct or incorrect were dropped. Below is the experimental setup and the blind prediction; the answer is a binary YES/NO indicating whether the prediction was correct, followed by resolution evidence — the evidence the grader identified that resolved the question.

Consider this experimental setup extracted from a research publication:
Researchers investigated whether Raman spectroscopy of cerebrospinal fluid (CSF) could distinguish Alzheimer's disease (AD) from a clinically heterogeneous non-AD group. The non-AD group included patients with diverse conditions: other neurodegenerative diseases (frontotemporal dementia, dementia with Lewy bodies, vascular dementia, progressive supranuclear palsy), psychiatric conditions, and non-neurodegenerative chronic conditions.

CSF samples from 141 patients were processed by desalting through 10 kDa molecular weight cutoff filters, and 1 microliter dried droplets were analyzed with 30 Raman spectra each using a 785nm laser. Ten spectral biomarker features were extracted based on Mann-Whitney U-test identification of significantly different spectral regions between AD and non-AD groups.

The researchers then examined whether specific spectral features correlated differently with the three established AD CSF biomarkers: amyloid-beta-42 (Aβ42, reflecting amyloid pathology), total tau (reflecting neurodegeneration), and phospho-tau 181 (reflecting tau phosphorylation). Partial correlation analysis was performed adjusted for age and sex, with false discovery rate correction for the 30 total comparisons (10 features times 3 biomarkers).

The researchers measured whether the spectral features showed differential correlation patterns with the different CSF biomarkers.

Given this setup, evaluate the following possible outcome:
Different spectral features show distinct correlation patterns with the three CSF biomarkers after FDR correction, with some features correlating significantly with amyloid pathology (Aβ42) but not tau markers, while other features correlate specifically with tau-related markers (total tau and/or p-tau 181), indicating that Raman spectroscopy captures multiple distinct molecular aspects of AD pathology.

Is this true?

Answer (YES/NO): YES